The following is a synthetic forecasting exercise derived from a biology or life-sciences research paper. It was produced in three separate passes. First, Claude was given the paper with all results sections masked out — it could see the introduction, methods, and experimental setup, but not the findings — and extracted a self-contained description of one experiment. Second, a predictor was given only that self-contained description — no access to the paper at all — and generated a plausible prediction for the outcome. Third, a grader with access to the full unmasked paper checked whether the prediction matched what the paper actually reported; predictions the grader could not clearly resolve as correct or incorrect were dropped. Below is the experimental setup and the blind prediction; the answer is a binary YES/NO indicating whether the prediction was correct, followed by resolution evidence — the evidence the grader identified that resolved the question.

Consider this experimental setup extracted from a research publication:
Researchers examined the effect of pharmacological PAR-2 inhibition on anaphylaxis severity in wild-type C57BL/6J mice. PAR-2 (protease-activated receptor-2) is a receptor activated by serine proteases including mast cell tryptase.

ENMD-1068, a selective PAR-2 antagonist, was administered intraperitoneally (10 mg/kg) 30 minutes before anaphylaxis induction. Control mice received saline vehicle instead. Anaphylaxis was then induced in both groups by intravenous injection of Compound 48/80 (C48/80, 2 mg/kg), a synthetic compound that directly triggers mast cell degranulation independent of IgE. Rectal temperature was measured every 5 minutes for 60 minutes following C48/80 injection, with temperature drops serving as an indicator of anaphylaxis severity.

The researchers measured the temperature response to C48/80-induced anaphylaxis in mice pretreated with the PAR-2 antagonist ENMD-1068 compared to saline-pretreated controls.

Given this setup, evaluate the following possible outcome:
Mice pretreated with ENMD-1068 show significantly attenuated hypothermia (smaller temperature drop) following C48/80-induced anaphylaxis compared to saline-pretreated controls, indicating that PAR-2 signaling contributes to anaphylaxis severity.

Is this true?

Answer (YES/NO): NO